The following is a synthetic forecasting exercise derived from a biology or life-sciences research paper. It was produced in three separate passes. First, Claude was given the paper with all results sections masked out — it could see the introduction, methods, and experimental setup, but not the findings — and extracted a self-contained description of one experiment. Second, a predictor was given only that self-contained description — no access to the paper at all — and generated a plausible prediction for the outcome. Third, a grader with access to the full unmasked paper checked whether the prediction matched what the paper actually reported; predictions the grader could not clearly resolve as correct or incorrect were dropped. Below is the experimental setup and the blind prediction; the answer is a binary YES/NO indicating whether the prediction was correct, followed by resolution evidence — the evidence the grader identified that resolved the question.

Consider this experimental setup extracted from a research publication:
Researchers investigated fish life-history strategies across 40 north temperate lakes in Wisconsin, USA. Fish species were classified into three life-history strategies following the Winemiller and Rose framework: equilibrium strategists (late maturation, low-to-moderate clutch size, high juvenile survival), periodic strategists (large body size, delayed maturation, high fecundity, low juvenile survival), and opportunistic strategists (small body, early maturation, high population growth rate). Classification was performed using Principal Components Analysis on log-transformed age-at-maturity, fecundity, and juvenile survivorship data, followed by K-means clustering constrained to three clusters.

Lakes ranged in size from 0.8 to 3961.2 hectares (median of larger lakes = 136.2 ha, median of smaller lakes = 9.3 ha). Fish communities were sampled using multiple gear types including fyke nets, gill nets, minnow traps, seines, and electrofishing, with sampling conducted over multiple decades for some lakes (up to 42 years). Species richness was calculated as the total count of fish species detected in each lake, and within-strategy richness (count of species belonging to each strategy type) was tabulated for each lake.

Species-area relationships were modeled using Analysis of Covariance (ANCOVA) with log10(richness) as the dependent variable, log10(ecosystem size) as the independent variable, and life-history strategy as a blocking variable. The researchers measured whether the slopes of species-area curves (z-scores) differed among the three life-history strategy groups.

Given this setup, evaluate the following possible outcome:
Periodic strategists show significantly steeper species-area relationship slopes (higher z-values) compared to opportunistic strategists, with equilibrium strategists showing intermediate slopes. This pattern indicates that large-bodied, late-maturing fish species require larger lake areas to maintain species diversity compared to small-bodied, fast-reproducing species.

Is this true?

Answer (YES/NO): YES